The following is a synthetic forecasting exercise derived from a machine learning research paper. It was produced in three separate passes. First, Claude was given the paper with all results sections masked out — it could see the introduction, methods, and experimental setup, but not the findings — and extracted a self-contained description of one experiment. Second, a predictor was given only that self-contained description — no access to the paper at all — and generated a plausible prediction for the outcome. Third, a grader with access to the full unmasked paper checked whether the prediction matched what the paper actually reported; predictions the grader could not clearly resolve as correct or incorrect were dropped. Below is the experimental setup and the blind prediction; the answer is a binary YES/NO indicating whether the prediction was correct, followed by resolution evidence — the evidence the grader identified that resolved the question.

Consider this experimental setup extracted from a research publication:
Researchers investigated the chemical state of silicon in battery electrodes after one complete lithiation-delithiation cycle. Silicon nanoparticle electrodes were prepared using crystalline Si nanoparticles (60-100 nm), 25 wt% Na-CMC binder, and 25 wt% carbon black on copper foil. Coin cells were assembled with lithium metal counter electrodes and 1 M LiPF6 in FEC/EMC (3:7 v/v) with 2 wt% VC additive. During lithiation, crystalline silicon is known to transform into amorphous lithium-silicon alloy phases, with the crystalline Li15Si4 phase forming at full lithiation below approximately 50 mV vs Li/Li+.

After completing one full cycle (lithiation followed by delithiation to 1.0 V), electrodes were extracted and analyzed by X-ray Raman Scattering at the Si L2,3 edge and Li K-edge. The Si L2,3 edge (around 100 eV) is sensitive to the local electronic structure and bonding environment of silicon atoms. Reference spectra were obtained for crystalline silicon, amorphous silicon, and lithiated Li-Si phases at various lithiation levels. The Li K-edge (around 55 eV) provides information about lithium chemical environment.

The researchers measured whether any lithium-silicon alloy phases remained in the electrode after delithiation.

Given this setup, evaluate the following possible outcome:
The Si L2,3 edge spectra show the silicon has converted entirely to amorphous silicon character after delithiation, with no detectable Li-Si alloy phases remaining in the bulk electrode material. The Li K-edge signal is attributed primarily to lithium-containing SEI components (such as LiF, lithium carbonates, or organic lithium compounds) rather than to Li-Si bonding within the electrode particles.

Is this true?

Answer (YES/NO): NO